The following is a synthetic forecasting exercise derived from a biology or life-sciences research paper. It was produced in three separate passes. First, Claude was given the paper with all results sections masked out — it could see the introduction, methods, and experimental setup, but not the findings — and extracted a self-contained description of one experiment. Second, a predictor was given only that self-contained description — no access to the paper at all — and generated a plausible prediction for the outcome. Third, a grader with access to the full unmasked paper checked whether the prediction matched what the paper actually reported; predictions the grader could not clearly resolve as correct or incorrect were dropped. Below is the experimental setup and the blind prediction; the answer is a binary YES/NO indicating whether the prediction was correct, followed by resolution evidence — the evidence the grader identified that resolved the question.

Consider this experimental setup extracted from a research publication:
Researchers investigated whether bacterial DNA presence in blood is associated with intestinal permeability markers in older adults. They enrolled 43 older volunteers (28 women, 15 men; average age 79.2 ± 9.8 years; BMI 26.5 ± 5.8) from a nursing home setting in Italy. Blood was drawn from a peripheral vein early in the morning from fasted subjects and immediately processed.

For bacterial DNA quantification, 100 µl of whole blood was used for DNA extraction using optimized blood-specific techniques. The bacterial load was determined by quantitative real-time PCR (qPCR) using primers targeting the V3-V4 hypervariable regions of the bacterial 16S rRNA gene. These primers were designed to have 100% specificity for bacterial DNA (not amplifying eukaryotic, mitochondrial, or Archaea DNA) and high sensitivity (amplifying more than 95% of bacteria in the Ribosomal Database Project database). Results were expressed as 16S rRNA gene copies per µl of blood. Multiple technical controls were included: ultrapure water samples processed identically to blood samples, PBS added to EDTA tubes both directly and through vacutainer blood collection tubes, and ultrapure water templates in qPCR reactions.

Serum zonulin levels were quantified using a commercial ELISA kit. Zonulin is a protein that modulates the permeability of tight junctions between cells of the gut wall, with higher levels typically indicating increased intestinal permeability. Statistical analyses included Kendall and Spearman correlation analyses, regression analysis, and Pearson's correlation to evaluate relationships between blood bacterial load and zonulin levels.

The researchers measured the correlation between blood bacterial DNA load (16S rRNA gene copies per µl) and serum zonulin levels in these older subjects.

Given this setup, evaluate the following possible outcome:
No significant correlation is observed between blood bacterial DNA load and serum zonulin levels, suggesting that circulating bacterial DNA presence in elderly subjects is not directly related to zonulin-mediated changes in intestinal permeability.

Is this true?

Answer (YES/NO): NO